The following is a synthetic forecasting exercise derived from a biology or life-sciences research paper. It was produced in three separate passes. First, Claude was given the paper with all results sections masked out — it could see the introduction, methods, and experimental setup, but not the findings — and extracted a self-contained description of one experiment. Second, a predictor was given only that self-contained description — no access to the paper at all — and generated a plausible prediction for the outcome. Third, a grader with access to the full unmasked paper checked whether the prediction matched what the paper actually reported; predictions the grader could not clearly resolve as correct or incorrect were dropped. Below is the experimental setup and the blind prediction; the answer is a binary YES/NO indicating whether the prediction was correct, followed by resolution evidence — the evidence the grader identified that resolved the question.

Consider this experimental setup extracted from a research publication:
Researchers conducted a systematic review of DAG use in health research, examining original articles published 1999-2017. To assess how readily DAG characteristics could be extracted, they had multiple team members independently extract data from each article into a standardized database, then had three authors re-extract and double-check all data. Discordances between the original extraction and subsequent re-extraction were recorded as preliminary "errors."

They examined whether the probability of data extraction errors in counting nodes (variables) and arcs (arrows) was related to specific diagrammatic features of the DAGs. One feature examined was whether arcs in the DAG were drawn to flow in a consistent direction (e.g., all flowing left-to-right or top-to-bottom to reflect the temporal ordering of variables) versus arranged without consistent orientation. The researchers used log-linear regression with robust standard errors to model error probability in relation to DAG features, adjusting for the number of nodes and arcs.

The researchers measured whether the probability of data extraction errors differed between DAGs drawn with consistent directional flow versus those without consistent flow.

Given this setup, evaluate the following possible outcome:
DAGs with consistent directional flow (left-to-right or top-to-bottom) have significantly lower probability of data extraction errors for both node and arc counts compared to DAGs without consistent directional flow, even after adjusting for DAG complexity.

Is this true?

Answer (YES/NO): NO